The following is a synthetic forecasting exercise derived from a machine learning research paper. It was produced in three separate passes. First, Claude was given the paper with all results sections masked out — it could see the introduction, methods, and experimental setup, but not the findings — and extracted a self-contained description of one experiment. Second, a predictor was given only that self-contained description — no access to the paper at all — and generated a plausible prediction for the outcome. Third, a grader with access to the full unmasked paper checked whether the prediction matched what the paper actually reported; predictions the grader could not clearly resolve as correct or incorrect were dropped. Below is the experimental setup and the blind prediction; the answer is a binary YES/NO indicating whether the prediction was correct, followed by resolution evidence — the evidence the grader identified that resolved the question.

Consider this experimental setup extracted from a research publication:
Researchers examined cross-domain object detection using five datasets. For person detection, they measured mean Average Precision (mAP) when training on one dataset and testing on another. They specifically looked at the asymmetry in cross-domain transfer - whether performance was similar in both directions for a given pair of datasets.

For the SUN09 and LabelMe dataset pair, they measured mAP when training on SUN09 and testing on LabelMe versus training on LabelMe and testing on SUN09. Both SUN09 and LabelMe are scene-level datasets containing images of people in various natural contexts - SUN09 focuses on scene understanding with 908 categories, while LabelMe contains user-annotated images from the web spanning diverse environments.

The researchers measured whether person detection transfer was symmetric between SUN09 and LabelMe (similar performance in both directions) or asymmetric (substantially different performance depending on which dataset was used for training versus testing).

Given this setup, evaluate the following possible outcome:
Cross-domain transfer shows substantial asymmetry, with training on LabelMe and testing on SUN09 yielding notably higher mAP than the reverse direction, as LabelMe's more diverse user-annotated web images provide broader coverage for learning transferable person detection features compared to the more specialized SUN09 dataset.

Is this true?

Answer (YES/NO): NO